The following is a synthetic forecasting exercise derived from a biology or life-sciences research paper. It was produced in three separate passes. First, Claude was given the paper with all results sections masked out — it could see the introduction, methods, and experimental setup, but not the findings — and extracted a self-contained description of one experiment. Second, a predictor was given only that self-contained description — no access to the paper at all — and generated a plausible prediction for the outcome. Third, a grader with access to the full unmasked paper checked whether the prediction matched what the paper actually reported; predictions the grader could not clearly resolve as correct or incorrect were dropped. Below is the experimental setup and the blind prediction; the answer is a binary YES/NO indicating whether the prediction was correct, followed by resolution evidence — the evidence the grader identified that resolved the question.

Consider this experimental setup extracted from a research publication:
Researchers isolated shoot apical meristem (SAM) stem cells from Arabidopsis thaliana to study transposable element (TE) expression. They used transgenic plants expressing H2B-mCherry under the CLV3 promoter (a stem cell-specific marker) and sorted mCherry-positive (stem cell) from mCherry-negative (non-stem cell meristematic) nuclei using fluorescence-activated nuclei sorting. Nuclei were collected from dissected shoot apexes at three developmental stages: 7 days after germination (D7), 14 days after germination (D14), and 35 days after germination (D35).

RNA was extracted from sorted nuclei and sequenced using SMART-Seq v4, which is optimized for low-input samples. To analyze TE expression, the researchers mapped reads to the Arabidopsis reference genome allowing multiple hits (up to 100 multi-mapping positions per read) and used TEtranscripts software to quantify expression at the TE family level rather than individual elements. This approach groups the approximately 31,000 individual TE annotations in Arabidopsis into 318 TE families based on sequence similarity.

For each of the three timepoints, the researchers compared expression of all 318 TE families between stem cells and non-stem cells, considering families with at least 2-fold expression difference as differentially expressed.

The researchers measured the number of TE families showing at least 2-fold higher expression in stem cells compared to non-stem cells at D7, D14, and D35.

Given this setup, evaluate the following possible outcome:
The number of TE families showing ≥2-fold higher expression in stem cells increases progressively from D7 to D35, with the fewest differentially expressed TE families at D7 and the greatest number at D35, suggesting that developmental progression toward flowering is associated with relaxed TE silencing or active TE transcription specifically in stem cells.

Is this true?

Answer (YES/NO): NO